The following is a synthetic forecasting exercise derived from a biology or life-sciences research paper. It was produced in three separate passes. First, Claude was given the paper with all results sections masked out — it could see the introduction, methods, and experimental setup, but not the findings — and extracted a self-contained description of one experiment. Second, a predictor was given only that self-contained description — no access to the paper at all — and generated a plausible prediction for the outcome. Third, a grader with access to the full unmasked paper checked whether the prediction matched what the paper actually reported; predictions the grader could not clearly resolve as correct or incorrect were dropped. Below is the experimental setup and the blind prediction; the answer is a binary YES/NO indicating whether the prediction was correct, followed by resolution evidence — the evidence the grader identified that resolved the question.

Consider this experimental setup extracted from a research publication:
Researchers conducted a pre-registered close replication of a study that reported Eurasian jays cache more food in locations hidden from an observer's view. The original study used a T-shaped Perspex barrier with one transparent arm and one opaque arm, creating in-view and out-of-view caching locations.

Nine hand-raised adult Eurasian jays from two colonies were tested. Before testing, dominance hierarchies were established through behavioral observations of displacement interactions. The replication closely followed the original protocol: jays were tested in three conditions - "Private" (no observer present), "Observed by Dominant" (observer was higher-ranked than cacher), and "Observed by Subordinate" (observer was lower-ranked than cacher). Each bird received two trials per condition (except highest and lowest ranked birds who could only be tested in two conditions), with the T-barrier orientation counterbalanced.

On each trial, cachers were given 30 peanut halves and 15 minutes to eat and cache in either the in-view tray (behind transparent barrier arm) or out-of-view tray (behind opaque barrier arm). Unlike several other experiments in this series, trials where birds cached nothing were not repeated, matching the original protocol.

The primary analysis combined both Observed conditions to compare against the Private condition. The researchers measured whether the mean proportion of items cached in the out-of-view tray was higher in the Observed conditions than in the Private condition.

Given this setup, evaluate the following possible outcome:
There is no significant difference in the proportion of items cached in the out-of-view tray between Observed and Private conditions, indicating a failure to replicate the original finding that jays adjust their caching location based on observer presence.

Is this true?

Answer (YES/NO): YES